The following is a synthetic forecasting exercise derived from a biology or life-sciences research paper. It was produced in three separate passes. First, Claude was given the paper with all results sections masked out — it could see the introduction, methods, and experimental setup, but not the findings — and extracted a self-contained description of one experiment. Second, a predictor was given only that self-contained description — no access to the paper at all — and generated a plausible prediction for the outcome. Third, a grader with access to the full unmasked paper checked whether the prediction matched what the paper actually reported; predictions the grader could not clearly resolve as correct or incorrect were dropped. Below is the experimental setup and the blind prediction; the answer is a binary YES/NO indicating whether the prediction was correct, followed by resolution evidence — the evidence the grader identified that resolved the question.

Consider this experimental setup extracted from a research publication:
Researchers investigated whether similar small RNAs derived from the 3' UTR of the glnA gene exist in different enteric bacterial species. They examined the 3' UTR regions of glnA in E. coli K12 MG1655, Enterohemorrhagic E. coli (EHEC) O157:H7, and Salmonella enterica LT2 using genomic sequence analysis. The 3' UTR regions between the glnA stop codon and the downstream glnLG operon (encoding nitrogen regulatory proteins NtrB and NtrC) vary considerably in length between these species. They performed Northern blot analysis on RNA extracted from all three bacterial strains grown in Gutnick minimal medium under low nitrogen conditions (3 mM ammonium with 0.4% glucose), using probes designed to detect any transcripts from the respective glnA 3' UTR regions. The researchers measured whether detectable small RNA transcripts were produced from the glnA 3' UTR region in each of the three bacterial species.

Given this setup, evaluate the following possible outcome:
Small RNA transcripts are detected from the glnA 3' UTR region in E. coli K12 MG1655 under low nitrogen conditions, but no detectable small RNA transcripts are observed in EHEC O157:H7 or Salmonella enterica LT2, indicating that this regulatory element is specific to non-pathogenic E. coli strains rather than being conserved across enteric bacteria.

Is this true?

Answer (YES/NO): NO